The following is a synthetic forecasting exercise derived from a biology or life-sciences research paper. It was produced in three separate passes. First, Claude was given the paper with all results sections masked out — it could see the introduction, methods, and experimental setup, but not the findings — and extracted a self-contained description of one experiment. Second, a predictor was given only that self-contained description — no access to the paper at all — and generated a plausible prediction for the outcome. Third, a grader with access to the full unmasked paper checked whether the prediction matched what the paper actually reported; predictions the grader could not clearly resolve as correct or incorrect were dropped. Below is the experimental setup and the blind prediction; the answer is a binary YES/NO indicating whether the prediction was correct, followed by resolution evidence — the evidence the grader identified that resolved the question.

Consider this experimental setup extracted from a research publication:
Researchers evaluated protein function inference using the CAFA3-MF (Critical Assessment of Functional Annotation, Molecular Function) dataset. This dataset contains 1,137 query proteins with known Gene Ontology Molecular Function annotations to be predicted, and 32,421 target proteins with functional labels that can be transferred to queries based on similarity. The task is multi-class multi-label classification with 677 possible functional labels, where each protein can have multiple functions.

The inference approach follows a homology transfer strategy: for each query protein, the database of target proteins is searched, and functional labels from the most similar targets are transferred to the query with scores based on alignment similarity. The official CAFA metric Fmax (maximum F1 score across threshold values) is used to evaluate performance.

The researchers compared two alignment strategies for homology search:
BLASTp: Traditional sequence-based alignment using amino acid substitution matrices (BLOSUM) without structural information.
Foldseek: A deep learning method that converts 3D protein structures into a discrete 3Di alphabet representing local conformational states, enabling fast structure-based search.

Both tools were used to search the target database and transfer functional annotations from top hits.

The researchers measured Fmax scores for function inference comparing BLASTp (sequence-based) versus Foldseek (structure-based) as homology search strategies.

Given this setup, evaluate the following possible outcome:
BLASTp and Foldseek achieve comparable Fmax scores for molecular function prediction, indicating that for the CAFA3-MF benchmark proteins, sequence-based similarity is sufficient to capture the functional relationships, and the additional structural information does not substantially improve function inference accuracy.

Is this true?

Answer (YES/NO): YES